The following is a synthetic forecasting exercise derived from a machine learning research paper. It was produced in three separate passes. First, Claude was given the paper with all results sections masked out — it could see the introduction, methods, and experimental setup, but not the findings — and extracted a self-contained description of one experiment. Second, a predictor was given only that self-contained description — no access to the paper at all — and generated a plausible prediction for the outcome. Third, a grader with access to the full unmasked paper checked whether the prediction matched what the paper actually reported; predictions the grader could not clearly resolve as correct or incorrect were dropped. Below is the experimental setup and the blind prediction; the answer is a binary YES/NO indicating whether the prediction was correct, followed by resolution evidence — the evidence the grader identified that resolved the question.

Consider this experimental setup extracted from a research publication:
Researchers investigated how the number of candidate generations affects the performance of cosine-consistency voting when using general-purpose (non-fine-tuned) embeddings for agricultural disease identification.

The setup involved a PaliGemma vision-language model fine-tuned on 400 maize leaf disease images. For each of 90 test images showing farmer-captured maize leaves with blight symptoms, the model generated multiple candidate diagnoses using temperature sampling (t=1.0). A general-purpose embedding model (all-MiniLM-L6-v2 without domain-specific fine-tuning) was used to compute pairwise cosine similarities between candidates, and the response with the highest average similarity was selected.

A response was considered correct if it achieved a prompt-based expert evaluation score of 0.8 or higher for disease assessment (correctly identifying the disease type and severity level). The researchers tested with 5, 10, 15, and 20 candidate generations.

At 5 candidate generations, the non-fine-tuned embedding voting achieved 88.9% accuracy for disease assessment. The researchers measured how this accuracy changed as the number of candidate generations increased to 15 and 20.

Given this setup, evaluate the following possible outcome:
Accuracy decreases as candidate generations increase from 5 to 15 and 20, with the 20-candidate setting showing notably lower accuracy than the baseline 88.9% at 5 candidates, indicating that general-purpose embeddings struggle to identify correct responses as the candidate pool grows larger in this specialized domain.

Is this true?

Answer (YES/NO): YES